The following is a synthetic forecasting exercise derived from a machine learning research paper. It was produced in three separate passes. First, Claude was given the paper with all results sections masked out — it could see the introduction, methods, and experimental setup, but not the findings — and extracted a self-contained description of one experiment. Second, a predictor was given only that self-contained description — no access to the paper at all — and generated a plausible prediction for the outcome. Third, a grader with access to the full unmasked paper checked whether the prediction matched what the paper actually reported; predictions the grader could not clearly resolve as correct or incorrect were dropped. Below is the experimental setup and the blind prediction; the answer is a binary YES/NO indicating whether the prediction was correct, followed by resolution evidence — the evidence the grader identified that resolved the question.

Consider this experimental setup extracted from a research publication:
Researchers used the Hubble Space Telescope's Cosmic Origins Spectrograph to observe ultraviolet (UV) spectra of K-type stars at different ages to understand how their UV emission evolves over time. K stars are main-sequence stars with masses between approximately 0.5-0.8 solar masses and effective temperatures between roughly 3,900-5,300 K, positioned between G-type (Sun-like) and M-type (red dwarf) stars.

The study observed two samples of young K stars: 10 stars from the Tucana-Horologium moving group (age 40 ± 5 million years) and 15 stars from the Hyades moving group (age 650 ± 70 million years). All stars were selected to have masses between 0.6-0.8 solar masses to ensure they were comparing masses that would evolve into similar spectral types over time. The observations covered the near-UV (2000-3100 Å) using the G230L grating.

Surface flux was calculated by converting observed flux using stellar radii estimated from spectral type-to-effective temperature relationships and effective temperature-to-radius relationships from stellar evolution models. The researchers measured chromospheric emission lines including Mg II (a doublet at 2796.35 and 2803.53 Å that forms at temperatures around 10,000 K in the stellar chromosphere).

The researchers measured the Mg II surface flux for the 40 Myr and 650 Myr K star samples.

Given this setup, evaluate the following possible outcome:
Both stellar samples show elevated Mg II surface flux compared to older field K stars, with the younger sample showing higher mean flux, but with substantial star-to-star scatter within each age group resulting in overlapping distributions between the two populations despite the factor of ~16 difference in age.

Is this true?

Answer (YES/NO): NO